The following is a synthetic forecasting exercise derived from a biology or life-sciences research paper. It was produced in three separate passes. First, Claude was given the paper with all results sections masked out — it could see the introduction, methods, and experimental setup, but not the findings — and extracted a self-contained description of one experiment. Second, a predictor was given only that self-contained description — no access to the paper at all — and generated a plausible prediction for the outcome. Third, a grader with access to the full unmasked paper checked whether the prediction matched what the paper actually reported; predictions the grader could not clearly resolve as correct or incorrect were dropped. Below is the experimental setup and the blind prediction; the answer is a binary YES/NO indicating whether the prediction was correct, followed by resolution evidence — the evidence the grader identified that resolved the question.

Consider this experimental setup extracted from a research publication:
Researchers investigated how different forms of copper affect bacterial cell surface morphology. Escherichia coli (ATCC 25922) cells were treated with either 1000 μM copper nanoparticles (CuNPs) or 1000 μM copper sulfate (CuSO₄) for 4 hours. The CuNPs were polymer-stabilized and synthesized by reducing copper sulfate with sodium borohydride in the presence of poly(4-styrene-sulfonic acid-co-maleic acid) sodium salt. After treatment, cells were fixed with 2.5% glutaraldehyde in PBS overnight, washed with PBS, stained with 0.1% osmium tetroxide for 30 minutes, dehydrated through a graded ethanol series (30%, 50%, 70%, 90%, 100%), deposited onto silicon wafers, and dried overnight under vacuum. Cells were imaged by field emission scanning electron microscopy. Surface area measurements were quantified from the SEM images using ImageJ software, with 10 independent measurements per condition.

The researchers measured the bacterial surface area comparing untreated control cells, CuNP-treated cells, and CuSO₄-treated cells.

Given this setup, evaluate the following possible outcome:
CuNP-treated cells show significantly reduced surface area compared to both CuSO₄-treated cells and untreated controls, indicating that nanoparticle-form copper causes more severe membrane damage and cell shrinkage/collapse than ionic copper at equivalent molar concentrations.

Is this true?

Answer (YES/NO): NO